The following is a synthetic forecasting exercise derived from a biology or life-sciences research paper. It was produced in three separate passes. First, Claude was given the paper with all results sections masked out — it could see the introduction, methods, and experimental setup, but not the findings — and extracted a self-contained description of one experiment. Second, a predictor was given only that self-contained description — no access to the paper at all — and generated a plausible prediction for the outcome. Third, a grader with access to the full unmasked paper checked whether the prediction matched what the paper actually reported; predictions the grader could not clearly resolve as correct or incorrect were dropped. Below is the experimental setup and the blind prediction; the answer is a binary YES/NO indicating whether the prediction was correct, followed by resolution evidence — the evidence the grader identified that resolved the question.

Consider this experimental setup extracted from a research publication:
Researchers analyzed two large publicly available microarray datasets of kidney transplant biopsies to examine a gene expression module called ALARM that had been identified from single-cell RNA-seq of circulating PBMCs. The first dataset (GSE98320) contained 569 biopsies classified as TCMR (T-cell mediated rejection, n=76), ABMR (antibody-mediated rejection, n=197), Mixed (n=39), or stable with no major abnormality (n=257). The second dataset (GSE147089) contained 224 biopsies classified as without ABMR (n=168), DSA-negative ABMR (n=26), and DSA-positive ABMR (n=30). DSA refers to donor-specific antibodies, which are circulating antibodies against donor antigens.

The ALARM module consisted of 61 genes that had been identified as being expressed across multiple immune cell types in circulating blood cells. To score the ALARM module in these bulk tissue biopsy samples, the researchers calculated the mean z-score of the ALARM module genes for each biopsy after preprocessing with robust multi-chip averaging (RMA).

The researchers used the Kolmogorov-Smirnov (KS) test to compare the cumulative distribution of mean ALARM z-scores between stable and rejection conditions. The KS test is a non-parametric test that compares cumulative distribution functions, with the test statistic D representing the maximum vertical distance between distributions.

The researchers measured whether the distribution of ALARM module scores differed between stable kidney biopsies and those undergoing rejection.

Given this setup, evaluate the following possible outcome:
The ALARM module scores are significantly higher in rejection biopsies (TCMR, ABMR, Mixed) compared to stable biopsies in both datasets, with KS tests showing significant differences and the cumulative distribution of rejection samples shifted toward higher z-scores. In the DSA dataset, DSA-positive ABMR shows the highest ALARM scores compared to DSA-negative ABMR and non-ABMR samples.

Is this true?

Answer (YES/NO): NO